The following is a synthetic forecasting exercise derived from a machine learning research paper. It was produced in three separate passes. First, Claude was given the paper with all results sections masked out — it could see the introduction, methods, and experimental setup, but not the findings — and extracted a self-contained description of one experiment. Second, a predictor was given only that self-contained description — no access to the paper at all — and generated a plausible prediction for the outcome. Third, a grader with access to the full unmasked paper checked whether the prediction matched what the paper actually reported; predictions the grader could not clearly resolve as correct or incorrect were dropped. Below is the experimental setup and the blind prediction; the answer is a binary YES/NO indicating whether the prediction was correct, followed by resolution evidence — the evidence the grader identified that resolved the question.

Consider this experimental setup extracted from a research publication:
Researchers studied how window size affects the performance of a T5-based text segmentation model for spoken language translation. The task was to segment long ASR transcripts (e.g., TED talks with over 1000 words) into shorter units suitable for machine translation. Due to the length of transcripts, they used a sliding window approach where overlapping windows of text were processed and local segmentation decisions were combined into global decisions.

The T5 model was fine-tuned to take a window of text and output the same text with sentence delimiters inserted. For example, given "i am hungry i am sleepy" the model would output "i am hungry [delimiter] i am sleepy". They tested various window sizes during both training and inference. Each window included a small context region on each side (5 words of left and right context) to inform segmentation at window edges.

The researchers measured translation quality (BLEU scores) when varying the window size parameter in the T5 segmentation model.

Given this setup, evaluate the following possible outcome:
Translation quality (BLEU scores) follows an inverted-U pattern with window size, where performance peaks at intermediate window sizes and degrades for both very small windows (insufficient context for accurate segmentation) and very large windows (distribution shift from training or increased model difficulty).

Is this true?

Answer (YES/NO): NO